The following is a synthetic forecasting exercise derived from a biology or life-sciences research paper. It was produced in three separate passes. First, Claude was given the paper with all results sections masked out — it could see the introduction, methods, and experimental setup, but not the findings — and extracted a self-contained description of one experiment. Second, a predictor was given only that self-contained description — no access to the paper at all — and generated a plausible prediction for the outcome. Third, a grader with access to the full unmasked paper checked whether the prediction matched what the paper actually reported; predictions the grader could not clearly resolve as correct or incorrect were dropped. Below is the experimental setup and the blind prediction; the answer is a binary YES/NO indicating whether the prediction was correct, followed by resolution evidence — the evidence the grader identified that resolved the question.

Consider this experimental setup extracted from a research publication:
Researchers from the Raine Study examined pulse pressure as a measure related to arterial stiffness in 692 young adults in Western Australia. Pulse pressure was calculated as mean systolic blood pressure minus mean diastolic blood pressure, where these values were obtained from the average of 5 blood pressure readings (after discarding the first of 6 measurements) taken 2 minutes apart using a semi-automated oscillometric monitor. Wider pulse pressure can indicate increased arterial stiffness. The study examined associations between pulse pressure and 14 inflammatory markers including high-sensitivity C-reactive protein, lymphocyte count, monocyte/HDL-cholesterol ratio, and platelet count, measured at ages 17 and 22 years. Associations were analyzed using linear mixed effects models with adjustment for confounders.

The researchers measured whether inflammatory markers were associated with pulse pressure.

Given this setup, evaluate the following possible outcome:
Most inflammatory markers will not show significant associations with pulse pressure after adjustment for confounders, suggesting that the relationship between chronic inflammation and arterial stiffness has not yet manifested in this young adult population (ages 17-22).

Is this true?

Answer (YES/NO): NO